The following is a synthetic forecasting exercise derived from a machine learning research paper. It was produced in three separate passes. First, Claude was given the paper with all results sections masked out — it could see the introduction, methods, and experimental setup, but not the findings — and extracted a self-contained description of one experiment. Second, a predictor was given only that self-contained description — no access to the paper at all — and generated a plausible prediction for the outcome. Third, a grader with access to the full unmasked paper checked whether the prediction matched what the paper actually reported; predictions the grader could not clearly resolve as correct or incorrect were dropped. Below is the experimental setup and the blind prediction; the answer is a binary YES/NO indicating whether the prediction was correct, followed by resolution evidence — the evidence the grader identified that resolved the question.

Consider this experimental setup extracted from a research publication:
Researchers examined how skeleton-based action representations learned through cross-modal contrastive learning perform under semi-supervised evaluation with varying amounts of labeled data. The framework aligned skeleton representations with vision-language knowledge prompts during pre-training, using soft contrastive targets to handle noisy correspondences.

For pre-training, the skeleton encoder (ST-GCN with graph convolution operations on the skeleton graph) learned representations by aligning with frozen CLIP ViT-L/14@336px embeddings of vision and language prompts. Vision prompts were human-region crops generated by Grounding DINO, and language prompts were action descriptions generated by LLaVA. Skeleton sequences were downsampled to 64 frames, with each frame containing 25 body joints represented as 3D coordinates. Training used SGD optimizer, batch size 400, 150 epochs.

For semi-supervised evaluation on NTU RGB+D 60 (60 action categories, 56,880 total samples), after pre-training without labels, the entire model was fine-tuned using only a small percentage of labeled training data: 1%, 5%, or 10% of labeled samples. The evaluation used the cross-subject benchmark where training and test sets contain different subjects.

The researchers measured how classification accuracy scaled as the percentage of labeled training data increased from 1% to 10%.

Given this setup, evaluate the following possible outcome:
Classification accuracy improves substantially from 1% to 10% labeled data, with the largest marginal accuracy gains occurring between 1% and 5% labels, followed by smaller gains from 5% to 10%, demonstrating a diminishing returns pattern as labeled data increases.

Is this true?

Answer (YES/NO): YES